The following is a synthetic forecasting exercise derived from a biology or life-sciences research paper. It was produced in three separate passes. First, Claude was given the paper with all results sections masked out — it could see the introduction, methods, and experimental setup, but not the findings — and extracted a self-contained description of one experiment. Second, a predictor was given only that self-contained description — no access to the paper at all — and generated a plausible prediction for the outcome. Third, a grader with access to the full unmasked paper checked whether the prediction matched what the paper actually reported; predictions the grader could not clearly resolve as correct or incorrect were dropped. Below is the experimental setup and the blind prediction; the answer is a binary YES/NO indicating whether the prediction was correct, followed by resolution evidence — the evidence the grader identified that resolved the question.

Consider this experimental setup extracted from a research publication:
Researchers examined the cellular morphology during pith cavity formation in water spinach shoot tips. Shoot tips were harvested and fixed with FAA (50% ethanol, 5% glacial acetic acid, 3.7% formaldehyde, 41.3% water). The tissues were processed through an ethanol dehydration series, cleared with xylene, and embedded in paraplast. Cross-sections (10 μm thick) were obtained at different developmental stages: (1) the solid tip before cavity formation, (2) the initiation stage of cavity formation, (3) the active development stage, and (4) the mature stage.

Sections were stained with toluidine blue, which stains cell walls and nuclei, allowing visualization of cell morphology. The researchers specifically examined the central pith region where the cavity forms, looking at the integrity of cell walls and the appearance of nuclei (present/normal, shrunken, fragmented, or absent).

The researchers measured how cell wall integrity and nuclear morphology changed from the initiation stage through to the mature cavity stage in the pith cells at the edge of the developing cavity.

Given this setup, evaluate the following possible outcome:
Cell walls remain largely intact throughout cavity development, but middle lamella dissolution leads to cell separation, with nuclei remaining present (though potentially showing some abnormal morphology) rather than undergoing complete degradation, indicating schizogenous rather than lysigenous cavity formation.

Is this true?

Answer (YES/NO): NO